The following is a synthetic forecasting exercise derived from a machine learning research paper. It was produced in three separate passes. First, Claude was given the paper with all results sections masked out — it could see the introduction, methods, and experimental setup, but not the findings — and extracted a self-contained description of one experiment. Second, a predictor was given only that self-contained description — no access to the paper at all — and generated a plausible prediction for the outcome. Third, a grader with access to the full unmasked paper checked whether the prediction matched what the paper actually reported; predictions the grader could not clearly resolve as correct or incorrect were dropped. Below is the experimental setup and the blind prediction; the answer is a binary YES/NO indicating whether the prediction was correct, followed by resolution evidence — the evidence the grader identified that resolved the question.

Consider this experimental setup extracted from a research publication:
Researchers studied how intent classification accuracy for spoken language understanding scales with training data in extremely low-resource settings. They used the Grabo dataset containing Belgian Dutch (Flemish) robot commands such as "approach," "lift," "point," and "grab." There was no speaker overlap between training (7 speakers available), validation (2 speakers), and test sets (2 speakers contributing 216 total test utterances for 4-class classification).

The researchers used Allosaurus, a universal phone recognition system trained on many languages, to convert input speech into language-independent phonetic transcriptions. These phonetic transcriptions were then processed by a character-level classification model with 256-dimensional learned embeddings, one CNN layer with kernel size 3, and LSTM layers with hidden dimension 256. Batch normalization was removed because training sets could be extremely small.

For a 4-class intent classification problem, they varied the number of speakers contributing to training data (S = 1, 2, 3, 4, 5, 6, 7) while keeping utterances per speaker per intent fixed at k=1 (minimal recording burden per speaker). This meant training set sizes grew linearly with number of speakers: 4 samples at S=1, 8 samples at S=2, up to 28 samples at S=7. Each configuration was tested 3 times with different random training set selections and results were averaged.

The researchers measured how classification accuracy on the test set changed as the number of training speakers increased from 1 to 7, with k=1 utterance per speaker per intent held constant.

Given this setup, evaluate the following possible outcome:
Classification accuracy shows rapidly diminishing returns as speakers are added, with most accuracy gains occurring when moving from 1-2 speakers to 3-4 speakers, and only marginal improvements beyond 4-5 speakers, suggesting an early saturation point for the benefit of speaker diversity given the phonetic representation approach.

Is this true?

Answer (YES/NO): YES